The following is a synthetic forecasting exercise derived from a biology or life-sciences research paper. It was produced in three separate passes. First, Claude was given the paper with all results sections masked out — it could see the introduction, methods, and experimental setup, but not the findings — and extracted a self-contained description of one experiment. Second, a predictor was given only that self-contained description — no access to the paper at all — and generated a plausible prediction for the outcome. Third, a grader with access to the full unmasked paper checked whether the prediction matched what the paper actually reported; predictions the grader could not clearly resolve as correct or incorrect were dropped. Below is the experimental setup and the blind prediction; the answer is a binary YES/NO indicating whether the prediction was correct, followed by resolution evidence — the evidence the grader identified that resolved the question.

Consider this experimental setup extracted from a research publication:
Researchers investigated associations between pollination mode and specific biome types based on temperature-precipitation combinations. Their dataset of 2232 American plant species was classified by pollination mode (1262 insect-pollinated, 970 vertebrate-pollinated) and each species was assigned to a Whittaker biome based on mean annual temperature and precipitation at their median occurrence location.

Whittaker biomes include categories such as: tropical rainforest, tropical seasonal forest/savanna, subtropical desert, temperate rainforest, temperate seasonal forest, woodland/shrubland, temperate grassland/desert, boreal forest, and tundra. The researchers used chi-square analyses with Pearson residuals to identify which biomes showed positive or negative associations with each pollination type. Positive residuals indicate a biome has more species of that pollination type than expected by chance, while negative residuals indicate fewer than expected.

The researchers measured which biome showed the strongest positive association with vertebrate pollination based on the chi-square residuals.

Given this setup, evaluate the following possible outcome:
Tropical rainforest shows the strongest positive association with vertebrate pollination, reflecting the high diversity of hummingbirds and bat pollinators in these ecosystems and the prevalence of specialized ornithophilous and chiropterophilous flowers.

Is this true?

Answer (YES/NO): NO